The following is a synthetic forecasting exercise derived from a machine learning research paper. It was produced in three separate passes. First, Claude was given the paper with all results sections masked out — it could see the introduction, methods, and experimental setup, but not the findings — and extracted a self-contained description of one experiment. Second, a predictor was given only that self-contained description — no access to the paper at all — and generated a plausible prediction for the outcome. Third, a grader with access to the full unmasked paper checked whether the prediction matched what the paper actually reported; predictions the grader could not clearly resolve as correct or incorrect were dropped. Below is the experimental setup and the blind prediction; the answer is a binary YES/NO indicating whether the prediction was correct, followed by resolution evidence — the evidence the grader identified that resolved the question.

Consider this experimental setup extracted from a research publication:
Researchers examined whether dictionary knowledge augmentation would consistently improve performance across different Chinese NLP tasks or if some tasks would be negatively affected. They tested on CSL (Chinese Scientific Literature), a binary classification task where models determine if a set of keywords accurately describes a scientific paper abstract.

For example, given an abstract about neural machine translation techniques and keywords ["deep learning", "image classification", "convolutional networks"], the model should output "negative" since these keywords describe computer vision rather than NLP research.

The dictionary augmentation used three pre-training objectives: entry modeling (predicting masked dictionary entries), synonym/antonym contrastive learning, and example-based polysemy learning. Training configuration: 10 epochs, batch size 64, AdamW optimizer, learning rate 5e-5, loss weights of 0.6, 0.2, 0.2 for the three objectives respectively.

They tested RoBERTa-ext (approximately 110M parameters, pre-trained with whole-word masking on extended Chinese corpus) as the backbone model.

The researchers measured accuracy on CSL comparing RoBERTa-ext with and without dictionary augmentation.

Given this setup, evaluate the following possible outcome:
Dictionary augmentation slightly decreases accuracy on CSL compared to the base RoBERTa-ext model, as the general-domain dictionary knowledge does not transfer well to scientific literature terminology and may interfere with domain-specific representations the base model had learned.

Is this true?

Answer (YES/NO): YES